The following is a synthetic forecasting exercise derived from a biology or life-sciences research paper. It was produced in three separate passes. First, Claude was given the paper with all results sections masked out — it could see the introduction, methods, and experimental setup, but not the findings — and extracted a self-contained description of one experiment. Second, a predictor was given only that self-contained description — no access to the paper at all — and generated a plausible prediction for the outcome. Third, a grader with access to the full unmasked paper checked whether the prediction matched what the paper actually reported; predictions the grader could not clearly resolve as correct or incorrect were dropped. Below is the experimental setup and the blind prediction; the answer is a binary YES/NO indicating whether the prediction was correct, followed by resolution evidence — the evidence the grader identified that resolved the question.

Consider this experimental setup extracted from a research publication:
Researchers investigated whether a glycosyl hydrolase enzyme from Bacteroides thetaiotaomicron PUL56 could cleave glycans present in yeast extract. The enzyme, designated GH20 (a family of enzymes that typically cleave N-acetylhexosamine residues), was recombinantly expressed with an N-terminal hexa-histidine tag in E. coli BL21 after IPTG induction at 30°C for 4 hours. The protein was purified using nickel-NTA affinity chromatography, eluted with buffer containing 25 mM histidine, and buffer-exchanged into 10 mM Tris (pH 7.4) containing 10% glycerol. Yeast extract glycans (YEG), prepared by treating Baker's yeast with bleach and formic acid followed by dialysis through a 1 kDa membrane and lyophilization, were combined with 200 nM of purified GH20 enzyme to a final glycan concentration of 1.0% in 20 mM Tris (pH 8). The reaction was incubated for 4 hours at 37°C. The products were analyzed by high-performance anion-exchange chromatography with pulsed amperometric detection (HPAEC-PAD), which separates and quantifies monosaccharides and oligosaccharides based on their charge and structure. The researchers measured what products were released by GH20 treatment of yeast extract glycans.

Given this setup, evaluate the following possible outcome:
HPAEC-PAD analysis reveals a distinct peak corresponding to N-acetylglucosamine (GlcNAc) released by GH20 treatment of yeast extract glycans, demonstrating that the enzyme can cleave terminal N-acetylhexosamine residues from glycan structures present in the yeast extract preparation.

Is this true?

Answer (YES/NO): NO